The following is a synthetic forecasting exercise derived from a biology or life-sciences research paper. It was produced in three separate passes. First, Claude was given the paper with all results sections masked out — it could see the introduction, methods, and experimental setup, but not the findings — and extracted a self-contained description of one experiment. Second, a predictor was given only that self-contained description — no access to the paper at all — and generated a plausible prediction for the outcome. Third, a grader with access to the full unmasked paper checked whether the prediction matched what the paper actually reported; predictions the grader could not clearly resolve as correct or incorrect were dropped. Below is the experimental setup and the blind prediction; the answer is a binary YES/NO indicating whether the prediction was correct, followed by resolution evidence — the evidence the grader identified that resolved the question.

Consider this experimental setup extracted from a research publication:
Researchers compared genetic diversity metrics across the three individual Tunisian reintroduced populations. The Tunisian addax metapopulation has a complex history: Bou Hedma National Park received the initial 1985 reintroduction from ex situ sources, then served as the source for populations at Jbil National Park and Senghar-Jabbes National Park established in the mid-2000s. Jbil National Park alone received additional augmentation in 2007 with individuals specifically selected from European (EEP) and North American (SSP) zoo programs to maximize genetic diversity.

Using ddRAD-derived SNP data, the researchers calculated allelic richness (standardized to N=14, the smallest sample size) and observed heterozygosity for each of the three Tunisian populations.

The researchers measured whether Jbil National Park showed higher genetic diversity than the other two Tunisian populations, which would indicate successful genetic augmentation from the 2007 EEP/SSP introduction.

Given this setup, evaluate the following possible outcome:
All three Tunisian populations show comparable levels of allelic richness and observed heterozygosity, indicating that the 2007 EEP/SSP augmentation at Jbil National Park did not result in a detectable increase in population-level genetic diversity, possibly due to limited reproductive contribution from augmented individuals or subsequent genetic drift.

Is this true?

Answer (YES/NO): NO